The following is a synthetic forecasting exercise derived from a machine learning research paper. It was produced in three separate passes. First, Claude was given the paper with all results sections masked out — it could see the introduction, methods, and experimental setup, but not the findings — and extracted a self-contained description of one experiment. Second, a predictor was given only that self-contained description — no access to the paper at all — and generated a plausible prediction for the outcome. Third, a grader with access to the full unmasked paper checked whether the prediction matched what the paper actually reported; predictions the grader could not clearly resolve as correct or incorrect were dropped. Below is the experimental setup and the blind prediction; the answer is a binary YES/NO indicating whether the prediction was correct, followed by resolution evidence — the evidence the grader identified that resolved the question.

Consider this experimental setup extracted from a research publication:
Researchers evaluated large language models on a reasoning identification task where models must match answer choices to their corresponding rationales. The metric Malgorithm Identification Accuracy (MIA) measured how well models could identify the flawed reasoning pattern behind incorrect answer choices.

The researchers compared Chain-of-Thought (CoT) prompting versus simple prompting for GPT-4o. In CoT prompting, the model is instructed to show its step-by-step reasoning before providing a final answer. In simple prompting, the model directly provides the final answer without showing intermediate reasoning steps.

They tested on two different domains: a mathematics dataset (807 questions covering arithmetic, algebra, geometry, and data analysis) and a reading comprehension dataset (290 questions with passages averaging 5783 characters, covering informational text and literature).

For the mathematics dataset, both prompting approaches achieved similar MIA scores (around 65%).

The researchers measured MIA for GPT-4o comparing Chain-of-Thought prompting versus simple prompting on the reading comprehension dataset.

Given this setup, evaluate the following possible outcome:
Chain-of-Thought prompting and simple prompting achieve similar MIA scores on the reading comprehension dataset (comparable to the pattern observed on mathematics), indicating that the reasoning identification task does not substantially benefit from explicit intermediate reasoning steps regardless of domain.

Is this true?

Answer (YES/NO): NO